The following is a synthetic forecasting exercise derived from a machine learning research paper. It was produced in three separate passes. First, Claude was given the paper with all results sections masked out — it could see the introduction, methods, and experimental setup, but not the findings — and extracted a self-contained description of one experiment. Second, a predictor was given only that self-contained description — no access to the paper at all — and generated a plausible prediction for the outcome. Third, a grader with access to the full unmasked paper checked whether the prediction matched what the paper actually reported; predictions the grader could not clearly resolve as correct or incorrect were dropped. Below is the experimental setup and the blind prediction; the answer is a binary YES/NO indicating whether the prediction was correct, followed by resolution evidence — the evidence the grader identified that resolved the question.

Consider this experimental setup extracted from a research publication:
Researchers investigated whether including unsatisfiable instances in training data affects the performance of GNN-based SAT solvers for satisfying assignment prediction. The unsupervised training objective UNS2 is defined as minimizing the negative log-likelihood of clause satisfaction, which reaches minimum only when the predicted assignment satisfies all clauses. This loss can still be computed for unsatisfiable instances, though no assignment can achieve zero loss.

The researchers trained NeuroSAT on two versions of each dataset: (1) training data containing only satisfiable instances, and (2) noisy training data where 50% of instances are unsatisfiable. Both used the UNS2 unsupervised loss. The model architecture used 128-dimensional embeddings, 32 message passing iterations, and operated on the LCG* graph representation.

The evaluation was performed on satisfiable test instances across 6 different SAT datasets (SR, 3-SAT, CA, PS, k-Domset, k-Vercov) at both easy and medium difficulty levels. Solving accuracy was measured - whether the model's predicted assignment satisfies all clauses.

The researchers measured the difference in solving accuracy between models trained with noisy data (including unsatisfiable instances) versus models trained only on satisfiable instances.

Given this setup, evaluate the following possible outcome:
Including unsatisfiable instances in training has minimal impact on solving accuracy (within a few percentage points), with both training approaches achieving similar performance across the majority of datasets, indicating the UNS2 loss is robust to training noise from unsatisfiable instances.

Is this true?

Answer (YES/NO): YES